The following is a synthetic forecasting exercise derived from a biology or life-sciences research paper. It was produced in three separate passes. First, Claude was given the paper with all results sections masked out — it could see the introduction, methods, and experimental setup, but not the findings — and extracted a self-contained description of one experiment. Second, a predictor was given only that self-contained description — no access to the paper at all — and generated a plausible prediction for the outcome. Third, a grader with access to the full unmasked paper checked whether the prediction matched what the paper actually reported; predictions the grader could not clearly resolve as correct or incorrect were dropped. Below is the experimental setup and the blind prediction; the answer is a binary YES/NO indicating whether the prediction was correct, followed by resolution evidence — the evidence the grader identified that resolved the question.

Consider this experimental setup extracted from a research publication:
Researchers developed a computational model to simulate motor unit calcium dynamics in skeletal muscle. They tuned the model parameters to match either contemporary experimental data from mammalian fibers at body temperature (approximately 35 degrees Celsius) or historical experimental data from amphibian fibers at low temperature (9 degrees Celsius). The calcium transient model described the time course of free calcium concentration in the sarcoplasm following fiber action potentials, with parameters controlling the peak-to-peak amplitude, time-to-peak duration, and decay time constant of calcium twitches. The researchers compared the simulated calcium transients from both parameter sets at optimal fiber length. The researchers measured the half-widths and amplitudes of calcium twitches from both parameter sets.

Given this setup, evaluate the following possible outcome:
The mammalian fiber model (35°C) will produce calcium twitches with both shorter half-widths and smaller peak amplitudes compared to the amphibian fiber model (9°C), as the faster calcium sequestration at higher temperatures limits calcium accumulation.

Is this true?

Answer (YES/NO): YES